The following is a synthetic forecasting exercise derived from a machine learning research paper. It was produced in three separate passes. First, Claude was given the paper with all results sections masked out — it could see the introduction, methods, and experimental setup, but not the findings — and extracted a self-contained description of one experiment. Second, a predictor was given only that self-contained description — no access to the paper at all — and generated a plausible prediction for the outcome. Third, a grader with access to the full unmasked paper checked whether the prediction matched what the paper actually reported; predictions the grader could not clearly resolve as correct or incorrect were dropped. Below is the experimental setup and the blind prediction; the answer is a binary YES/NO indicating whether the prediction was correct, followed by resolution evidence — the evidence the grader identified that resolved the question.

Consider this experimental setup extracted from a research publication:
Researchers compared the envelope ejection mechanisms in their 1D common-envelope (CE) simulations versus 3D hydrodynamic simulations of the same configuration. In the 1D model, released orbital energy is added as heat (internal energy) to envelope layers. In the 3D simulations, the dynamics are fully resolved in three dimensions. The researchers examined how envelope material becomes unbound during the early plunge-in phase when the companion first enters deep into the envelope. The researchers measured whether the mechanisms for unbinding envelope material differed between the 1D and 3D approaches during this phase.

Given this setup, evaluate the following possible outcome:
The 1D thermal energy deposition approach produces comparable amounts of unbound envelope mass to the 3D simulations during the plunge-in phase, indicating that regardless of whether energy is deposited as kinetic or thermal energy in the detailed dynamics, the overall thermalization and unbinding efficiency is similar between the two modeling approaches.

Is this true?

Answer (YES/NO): NO